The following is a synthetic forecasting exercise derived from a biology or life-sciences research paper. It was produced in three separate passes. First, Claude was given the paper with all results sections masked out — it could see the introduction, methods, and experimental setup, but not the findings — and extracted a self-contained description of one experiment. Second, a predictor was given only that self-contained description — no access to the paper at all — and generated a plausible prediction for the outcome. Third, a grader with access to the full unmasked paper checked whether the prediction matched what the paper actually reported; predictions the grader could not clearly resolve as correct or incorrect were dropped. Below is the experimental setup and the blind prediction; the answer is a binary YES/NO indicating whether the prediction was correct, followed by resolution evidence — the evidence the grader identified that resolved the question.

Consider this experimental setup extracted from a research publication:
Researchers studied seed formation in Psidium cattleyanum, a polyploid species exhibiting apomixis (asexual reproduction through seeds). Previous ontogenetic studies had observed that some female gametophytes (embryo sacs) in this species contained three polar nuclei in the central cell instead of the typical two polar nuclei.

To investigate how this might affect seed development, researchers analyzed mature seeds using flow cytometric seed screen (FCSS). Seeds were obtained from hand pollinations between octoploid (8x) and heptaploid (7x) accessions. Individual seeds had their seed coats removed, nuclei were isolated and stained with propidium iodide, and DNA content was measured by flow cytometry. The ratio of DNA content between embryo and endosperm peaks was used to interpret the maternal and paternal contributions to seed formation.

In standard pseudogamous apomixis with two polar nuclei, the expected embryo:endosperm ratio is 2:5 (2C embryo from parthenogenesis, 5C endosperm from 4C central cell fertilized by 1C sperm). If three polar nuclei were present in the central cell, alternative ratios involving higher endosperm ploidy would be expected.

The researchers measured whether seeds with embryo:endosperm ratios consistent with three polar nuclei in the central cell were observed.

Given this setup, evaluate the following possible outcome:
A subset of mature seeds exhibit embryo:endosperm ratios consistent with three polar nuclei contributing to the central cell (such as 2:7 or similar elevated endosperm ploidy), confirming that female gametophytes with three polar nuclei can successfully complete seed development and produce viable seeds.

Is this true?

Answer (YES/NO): YES